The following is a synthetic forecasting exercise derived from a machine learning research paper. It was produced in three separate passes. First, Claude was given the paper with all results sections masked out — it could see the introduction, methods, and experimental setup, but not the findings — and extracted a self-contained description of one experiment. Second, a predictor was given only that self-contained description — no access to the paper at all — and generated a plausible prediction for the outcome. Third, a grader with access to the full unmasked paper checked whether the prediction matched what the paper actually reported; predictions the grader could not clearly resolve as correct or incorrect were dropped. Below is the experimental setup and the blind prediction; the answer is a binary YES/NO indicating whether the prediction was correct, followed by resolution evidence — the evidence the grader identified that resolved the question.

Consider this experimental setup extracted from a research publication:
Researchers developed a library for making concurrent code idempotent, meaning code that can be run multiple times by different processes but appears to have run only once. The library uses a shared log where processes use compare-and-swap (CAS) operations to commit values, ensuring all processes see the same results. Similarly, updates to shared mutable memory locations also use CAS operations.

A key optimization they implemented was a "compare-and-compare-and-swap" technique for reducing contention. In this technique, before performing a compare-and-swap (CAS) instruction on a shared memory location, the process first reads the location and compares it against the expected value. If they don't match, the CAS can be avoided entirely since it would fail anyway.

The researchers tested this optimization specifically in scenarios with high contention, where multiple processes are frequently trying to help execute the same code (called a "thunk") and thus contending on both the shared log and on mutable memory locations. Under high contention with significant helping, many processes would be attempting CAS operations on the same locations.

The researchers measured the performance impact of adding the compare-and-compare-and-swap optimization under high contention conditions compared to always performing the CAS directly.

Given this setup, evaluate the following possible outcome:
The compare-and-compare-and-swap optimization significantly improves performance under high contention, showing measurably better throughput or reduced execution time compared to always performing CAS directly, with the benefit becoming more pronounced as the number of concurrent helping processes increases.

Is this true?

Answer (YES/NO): YES